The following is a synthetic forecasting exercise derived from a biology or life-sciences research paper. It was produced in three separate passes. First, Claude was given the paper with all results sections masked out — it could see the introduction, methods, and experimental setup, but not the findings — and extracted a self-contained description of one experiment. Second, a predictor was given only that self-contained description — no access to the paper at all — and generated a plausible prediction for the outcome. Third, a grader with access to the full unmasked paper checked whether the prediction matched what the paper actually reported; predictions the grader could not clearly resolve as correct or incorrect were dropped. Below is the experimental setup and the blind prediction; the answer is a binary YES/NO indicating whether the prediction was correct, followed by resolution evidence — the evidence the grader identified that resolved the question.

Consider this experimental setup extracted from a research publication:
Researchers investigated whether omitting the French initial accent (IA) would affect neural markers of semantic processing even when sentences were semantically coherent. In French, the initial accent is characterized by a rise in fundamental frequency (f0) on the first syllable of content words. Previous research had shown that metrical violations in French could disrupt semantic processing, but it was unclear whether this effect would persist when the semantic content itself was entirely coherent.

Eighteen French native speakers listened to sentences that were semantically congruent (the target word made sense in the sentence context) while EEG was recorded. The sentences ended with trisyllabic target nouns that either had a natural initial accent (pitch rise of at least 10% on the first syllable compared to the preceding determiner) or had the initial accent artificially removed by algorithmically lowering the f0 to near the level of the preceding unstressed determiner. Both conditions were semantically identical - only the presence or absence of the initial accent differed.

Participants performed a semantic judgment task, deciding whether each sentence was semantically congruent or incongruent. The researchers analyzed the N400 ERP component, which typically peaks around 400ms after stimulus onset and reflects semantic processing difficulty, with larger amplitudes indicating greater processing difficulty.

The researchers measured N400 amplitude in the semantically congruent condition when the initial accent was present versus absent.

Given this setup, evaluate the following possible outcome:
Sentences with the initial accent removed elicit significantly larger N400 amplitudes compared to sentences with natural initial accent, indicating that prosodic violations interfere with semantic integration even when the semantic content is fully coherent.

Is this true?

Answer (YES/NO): NO